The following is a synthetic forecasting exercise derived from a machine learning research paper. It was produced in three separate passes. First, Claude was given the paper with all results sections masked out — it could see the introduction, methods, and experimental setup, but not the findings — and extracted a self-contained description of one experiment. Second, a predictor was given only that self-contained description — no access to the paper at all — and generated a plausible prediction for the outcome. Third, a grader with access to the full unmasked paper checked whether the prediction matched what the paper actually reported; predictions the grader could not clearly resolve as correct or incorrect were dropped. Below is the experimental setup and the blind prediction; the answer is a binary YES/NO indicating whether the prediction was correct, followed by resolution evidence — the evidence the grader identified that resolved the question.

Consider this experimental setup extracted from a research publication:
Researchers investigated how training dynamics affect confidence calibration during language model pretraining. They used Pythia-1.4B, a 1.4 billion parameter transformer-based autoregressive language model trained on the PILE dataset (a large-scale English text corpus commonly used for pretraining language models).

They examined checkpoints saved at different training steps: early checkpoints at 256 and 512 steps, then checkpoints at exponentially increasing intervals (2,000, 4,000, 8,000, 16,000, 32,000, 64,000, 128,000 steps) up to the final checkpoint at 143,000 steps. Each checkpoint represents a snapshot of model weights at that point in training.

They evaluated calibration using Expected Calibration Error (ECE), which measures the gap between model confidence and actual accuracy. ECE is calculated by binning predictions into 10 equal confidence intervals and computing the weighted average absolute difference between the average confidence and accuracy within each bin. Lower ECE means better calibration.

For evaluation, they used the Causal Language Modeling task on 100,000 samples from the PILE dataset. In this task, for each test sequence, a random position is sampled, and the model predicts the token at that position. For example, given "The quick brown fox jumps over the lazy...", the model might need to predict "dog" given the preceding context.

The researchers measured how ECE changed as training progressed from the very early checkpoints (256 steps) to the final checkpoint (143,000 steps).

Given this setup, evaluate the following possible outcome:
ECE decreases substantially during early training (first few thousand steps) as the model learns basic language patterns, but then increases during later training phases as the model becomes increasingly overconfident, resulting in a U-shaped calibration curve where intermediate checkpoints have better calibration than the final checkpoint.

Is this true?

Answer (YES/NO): NO